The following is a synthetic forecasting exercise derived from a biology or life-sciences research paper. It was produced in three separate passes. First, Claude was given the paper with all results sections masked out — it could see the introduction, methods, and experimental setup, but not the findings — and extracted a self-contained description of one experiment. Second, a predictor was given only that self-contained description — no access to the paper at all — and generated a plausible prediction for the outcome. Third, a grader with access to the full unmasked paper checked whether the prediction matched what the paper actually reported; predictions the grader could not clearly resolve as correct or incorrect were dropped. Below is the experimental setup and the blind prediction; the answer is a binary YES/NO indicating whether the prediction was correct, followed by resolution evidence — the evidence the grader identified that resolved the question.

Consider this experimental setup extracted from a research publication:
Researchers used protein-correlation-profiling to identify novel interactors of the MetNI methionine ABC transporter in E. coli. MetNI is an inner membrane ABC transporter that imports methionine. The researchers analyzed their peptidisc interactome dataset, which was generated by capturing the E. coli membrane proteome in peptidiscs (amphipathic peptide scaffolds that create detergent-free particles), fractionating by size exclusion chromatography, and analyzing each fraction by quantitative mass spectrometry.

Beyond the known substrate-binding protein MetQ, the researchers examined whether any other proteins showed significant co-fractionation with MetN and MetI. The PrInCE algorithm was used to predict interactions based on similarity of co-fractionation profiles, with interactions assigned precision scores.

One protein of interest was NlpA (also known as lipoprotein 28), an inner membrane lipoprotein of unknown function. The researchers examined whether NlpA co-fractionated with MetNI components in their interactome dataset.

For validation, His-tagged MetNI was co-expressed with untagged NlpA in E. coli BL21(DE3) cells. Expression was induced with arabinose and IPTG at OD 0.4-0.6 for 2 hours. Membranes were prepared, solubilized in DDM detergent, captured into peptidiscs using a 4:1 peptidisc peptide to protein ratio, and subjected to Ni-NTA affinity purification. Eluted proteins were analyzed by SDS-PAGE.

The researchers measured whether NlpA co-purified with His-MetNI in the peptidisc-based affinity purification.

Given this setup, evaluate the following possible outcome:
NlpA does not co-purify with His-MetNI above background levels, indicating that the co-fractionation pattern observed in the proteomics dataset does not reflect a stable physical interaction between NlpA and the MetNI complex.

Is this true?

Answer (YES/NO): NO